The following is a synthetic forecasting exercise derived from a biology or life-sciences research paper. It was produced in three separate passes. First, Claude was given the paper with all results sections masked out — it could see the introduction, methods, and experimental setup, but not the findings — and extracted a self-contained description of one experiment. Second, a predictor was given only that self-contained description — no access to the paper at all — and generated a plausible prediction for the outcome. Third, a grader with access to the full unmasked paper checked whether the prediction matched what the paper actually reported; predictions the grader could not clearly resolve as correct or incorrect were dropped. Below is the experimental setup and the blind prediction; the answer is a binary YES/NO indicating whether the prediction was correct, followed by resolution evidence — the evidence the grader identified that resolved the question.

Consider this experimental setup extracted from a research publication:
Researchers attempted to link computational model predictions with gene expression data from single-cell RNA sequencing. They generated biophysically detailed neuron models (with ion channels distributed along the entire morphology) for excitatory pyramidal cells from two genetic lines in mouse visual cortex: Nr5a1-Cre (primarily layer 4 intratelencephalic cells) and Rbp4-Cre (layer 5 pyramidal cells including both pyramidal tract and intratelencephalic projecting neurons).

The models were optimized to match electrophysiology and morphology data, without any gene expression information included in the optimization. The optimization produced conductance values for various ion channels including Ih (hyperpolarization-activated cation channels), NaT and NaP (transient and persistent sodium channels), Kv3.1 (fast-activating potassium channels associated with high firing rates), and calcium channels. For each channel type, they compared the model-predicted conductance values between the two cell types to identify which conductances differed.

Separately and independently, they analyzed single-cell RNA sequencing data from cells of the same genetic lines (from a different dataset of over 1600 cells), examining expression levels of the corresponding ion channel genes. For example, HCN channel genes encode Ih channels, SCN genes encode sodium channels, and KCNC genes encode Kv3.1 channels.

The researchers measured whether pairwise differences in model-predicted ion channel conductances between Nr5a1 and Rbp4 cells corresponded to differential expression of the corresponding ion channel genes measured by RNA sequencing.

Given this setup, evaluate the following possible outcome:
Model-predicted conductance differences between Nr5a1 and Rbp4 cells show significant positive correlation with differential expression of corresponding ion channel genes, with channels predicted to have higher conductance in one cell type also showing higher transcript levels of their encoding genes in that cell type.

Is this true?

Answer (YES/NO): YES